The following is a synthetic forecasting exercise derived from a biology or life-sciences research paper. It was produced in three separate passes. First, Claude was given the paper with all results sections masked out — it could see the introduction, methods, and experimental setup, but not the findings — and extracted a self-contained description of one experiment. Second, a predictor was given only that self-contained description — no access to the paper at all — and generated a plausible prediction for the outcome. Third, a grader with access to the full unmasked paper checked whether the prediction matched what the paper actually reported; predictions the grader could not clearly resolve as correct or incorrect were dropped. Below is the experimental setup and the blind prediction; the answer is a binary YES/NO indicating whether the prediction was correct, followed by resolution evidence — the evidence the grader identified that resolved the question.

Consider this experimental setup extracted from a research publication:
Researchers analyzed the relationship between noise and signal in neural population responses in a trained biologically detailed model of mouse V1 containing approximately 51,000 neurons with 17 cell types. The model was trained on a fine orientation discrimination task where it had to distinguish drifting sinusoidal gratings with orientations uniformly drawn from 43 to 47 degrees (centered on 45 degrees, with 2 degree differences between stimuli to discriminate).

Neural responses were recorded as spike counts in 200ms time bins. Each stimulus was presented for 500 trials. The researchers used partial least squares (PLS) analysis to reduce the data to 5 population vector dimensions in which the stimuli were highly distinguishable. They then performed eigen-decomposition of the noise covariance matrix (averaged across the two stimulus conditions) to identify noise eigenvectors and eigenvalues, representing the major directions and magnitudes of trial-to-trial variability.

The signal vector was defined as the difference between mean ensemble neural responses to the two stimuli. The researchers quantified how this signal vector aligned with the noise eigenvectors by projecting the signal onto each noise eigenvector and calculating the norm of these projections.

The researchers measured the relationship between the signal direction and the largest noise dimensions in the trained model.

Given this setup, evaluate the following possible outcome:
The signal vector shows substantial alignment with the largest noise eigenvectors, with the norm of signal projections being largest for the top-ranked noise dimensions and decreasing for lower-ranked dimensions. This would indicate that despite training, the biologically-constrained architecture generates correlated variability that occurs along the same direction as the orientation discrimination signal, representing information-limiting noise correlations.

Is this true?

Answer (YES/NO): NO